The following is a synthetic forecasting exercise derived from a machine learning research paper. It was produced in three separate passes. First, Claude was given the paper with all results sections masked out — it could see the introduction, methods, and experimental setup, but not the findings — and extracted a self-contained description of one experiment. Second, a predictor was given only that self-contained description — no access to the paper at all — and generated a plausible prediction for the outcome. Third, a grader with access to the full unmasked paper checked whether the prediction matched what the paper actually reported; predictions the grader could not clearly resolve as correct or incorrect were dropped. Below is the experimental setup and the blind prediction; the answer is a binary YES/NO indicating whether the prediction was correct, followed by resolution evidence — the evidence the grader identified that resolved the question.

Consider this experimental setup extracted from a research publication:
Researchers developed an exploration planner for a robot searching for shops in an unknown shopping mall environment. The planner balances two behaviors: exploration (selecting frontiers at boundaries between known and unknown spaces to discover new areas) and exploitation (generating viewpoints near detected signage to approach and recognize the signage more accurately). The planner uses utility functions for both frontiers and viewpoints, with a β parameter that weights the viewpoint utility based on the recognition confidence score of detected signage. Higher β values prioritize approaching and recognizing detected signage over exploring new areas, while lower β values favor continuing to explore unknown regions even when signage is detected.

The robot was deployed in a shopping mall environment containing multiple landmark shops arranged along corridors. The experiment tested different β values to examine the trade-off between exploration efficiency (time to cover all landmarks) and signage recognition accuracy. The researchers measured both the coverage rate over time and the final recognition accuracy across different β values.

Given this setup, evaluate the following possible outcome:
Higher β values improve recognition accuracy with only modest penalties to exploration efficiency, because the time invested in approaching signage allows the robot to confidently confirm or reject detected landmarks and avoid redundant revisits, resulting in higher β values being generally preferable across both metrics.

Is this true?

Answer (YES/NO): NO